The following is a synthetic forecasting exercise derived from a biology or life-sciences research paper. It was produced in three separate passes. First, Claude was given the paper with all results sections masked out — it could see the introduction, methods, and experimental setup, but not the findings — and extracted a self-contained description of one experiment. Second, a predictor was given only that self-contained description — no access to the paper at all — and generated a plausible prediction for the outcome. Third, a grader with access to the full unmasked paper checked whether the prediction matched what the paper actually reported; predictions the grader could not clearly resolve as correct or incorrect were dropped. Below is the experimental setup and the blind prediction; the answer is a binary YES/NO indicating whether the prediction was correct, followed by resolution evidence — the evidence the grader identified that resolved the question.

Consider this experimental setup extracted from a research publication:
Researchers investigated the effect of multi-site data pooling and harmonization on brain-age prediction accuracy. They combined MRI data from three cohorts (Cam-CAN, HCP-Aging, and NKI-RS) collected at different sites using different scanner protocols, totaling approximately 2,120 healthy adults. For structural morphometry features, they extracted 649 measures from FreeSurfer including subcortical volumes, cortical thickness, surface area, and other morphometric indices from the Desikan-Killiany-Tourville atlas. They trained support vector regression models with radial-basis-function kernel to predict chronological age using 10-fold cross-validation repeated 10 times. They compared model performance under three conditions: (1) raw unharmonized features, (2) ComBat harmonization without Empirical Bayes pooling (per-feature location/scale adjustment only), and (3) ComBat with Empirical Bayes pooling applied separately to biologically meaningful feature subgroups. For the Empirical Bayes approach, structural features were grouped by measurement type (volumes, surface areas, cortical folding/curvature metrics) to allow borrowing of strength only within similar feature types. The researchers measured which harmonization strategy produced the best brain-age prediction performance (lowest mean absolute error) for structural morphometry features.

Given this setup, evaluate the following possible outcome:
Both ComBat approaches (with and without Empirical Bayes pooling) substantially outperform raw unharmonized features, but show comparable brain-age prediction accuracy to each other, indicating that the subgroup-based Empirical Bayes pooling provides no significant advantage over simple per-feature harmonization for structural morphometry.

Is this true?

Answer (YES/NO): NO